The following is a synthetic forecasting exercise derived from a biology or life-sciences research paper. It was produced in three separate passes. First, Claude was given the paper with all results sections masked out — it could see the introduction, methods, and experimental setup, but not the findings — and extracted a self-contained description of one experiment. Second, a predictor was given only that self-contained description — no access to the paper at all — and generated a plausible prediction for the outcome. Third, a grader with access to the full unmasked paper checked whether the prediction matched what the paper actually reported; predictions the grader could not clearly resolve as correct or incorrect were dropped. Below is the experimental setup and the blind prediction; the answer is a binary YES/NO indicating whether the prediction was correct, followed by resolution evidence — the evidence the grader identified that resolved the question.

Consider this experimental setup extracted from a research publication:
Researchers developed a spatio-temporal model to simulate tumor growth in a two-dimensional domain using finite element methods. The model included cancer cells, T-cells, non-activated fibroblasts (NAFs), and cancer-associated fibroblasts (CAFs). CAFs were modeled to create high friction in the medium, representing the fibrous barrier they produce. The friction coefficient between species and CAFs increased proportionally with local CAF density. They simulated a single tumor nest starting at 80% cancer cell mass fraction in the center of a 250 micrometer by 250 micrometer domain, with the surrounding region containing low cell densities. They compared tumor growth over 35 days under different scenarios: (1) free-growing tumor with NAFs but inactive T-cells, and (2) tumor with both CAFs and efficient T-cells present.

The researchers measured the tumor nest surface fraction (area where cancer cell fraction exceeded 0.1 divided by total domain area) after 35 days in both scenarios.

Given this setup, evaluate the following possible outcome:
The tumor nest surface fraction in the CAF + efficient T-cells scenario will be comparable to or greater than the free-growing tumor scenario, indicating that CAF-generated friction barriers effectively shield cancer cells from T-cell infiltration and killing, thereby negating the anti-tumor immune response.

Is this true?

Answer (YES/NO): NO